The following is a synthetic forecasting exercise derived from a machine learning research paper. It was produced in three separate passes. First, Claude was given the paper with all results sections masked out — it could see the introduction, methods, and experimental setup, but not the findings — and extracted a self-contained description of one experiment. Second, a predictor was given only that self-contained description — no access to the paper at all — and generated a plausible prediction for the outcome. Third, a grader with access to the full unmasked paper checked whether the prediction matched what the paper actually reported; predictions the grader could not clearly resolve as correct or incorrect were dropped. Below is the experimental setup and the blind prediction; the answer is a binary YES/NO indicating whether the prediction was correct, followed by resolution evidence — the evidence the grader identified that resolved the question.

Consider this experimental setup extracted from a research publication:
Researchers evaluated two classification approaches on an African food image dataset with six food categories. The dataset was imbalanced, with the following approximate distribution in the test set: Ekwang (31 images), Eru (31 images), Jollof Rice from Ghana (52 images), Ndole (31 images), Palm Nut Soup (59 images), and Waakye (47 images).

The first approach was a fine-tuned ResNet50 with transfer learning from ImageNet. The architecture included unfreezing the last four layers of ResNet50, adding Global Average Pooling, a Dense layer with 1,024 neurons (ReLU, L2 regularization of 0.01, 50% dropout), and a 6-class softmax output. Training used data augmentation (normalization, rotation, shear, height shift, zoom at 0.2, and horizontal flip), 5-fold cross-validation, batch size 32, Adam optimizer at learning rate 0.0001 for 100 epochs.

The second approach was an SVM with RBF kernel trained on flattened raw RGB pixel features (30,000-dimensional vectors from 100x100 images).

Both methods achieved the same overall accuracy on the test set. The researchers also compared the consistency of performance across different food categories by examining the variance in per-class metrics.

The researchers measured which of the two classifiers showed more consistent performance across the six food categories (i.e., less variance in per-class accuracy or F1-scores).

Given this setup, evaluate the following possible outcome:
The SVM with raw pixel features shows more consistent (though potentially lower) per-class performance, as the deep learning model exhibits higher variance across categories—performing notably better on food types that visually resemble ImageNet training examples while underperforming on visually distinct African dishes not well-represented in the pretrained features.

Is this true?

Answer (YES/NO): NO